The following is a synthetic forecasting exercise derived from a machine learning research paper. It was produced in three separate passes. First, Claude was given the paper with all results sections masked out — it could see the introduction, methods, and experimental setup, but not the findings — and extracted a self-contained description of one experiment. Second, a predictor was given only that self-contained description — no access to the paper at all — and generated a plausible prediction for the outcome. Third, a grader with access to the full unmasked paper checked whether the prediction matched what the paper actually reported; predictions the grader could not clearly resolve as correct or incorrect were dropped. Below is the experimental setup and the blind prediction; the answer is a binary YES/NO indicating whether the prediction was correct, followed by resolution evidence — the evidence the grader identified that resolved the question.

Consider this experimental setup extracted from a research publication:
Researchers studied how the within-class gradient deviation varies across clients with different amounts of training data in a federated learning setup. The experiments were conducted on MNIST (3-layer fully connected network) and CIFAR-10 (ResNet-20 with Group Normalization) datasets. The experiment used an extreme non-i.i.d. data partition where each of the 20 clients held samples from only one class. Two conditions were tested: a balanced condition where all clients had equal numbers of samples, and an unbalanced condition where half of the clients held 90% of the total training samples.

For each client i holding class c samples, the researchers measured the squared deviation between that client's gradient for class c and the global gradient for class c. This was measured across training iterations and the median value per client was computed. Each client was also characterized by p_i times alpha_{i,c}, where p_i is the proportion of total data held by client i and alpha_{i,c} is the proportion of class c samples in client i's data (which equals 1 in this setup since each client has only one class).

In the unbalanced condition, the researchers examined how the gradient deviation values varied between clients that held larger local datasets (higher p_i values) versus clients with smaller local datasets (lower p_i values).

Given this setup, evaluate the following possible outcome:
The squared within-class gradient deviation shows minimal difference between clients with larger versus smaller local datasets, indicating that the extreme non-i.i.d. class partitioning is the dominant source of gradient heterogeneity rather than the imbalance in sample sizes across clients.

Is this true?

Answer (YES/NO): NO